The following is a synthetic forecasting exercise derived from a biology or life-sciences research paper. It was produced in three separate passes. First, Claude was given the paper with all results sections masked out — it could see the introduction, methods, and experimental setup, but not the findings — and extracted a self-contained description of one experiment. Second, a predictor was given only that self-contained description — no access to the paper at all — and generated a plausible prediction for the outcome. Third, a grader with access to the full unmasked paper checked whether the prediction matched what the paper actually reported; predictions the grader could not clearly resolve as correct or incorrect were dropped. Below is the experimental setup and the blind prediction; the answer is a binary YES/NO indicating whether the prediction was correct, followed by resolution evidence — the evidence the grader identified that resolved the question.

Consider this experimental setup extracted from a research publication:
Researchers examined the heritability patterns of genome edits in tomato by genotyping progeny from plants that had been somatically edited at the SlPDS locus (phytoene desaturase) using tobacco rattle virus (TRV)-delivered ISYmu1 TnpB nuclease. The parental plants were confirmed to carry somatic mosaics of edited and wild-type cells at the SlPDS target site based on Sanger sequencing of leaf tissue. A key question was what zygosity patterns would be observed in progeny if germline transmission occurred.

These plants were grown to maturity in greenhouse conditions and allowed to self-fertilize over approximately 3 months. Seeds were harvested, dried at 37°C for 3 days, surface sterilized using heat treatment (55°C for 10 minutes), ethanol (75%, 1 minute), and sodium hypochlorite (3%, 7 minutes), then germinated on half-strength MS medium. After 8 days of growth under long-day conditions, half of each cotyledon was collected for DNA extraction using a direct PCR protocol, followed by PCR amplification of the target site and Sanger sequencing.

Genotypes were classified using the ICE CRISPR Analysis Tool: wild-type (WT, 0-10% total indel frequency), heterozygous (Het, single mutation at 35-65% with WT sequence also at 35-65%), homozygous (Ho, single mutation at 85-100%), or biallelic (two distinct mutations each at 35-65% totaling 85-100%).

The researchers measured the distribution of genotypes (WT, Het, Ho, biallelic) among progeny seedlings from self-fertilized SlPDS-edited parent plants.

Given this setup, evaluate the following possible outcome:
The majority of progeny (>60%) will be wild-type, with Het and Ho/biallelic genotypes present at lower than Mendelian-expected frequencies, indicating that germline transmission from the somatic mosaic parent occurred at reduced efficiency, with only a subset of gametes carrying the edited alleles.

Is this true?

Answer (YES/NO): NO